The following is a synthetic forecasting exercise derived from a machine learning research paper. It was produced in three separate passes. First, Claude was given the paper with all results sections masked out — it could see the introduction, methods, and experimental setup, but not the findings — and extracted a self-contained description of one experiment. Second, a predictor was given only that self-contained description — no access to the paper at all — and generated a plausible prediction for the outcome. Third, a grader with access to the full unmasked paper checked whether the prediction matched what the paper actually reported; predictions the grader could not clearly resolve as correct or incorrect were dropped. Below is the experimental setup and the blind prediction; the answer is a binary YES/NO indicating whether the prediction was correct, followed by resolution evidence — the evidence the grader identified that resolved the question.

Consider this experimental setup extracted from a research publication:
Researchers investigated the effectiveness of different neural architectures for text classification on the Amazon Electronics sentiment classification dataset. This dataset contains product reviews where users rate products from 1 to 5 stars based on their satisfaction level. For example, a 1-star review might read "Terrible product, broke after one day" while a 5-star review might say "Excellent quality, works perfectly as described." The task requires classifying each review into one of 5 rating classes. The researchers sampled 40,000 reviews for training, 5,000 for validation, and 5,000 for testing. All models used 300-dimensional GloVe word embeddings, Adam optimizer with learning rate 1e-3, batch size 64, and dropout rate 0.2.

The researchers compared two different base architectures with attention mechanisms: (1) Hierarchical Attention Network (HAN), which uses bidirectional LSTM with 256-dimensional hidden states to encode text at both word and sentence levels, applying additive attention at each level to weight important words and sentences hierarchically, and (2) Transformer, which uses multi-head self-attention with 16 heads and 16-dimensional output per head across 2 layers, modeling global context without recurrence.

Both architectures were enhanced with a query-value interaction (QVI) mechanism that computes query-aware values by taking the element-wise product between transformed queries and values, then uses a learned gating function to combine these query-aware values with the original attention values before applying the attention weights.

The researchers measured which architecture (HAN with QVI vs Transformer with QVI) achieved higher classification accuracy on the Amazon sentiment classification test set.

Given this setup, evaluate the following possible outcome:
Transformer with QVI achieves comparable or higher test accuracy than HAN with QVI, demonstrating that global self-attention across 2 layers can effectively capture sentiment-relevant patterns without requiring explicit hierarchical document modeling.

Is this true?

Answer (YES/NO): NO